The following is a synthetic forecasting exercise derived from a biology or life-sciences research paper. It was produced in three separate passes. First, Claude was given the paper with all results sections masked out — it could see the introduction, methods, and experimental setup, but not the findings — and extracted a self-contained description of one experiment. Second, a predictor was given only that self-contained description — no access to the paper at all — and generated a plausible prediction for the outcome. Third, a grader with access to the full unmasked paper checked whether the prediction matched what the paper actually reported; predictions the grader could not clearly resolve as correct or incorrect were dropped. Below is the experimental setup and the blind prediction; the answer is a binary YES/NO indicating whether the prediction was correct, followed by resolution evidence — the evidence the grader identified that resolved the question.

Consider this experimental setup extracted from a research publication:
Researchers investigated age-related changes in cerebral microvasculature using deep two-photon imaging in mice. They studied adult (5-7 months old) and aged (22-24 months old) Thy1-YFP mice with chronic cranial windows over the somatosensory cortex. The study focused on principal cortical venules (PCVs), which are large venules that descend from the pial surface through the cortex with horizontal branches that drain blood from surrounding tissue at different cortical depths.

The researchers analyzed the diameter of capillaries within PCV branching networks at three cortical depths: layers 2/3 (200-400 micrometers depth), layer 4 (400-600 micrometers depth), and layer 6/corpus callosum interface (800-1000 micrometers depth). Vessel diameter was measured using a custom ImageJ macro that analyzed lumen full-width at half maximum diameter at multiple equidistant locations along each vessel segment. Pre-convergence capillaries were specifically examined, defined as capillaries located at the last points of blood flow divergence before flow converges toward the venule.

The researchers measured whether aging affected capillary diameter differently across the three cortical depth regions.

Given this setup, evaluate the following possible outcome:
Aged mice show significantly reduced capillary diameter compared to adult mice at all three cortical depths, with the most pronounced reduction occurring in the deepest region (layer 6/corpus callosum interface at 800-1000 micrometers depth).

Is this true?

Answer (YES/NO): NO